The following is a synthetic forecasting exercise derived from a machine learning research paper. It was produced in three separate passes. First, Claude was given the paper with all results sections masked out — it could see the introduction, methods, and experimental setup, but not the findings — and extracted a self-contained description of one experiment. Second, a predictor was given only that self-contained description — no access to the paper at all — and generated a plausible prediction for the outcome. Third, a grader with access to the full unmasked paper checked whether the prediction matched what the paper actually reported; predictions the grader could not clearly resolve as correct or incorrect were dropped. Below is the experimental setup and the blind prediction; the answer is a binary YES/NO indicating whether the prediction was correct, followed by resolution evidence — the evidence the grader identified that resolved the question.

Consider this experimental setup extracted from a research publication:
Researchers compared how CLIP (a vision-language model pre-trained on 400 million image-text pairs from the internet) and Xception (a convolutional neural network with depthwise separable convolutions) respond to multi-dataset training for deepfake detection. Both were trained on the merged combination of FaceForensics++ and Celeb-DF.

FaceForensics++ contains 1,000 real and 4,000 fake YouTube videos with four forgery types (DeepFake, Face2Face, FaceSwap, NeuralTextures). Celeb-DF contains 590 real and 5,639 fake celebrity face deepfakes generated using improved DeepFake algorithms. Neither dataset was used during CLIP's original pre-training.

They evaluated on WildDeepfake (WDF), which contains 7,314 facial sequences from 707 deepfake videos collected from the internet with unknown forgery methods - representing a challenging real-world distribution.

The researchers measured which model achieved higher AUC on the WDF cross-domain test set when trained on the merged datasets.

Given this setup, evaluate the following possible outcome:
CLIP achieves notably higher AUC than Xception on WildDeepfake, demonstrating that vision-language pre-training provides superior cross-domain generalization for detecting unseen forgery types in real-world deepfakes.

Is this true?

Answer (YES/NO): YES